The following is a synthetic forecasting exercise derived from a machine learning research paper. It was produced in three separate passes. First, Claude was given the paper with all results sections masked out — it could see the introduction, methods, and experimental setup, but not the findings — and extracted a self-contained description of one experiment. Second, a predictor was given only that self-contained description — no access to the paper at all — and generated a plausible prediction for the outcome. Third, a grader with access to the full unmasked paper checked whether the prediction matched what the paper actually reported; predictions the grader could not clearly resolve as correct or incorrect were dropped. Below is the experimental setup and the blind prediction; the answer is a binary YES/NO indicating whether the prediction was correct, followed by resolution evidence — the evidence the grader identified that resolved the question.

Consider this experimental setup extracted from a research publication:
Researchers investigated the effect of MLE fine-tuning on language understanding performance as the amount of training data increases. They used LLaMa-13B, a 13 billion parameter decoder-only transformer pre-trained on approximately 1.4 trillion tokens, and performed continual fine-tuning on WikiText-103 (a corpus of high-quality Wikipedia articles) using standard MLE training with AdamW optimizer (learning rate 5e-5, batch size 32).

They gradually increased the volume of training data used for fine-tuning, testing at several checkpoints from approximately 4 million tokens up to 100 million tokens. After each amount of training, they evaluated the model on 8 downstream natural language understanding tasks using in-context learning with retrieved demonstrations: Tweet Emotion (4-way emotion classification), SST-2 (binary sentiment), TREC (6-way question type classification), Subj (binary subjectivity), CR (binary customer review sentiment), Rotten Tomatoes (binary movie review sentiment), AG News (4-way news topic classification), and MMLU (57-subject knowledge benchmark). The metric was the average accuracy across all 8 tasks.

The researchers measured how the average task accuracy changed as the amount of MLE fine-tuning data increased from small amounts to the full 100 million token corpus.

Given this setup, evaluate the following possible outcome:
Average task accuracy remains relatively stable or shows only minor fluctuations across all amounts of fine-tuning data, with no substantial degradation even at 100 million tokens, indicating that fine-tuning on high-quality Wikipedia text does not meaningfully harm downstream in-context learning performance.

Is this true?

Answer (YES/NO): NO